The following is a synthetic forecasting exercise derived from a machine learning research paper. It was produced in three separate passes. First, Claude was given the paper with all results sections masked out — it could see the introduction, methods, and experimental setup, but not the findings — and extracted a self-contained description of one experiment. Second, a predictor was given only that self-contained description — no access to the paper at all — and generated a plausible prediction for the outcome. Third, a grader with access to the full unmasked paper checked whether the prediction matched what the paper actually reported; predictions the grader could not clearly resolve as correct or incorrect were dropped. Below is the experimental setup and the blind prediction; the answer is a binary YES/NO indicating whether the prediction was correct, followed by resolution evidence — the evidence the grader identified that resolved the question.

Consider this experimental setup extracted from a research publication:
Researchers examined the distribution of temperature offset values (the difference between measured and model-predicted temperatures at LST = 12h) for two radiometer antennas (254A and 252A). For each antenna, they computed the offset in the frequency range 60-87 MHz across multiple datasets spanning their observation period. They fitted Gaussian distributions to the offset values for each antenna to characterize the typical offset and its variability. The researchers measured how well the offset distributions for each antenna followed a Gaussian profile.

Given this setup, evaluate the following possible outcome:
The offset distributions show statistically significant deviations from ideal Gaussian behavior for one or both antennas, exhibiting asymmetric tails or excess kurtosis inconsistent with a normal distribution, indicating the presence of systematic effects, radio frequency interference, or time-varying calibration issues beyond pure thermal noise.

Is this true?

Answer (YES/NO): NO